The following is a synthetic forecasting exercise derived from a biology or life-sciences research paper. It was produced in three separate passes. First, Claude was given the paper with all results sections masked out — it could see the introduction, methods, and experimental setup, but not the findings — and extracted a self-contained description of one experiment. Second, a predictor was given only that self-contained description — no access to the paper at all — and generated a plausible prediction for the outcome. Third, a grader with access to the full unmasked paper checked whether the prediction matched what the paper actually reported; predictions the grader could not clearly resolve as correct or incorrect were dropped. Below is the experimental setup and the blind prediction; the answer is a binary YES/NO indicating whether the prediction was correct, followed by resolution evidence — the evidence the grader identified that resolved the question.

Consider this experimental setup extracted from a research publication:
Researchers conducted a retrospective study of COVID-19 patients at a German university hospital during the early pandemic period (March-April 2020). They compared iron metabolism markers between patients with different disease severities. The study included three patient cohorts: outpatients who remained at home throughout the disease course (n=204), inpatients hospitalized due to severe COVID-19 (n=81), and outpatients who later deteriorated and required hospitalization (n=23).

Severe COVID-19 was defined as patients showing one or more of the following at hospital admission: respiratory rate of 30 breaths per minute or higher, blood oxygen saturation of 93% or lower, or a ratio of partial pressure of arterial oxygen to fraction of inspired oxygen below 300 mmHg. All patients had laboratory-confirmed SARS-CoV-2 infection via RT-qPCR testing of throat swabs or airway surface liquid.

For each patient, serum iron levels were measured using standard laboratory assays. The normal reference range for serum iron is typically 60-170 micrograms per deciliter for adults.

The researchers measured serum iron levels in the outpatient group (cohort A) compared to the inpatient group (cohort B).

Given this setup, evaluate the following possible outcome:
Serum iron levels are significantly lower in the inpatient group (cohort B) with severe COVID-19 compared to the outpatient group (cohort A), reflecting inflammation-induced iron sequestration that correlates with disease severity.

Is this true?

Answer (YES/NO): YES